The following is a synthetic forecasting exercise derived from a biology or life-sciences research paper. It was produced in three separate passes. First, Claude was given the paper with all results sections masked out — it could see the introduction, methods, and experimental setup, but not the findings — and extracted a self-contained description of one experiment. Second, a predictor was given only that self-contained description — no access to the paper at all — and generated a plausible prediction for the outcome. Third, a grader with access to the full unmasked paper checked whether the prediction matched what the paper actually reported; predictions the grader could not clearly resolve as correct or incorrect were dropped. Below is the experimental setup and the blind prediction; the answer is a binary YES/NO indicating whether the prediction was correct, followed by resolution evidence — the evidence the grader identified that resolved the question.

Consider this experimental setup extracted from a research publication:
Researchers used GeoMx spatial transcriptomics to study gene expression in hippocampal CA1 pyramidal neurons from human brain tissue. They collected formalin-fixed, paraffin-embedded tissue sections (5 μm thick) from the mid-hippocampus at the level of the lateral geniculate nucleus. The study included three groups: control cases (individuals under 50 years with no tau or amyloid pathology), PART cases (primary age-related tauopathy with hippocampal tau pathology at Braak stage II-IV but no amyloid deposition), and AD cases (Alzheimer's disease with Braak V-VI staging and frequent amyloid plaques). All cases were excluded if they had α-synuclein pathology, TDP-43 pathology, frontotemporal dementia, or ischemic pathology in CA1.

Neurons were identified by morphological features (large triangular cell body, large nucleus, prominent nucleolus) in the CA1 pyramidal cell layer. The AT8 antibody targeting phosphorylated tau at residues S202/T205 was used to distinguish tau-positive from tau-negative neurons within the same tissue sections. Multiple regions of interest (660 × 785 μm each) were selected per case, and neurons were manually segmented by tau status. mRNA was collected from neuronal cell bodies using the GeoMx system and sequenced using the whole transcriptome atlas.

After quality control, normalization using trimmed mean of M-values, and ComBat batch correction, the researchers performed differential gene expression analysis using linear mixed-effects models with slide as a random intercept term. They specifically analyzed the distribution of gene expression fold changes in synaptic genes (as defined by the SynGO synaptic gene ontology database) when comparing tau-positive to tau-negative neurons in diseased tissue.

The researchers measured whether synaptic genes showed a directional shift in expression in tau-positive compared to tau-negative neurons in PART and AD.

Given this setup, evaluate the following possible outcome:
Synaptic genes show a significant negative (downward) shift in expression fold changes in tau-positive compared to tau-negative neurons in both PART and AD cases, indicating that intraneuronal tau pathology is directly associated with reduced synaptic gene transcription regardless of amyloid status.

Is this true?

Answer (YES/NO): NO